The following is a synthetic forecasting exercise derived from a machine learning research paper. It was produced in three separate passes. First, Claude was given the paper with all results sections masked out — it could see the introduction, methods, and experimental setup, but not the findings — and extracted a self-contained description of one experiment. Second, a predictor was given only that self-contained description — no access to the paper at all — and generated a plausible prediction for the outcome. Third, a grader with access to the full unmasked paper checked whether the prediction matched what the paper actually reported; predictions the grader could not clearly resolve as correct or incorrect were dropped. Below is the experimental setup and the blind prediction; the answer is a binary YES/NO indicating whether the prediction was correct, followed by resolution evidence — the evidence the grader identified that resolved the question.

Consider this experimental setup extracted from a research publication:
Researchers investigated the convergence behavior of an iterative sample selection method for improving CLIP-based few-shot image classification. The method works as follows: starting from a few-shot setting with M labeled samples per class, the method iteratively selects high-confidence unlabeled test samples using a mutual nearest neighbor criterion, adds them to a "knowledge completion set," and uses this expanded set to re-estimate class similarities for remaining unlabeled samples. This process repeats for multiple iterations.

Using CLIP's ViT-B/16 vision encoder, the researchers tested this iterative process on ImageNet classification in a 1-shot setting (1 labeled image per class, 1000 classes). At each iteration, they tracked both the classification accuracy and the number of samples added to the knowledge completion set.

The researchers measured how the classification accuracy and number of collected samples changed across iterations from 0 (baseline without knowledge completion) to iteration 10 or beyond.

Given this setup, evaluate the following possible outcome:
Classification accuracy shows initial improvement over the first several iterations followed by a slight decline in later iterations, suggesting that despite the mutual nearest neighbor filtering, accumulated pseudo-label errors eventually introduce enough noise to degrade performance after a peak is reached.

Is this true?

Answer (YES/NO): NO